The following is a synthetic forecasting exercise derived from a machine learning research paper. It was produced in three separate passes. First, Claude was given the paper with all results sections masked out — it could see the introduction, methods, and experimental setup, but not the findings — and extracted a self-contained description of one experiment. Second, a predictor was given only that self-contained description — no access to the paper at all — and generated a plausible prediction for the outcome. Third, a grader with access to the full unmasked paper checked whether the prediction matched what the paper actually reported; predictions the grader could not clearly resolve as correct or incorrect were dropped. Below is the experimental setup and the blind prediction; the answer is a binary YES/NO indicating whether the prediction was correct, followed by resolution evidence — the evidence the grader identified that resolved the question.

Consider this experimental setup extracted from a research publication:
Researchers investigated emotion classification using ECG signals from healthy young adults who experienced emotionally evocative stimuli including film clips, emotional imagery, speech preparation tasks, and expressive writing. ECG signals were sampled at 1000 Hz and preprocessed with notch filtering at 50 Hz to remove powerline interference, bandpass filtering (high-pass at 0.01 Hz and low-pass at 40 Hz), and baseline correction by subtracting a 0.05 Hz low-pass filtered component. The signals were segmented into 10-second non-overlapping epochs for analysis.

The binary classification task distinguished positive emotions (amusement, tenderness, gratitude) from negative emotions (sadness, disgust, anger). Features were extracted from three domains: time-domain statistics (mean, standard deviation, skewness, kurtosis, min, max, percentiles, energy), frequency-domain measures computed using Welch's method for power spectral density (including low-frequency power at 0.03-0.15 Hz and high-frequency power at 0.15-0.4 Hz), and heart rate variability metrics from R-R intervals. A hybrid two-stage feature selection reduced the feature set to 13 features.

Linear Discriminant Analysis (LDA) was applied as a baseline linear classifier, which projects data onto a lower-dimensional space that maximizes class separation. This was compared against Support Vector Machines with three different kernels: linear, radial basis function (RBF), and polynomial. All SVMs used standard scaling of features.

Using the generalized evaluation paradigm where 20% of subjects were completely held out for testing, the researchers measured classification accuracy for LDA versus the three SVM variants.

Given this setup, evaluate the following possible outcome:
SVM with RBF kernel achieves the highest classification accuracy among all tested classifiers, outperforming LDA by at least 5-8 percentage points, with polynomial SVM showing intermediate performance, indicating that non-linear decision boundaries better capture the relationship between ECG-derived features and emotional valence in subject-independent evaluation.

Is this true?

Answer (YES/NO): NO